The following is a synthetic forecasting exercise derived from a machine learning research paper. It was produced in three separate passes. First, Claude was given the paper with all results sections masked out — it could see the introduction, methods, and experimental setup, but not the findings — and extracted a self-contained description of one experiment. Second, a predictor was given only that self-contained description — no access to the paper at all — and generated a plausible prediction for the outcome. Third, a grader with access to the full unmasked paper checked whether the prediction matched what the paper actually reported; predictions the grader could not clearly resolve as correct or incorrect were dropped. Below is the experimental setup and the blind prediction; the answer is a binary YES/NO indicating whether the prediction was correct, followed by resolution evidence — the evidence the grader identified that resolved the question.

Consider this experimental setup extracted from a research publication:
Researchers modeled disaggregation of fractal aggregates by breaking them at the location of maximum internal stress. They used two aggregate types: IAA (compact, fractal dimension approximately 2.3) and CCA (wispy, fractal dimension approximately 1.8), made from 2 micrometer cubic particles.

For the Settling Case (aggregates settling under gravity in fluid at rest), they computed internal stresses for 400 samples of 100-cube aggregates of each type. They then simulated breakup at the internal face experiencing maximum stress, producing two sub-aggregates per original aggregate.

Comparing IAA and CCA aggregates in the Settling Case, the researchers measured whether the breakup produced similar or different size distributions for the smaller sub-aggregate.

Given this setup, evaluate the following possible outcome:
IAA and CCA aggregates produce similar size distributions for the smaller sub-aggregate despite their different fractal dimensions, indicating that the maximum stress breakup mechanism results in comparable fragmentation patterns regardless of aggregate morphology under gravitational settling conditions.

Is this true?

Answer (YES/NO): NO